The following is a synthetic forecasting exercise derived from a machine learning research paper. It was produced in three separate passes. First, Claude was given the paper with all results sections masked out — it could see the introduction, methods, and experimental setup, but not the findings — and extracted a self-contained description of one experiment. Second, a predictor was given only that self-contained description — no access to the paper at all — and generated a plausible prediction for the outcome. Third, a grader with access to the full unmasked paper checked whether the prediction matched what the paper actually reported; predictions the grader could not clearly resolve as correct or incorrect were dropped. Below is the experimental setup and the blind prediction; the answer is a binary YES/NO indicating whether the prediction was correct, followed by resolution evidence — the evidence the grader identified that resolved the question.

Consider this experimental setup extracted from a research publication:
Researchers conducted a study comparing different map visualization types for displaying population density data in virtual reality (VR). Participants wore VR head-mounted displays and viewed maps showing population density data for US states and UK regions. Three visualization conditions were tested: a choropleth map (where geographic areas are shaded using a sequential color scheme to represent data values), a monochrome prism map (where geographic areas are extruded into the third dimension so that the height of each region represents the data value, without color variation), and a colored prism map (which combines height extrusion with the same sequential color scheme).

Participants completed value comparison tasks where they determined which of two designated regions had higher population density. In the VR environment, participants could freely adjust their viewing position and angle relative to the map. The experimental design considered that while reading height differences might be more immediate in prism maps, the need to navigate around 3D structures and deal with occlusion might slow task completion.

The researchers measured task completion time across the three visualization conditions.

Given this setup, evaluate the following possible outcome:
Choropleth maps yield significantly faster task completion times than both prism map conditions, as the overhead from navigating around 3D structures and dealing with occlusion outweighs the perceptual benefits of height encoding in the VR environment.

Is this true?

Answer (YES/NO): YES